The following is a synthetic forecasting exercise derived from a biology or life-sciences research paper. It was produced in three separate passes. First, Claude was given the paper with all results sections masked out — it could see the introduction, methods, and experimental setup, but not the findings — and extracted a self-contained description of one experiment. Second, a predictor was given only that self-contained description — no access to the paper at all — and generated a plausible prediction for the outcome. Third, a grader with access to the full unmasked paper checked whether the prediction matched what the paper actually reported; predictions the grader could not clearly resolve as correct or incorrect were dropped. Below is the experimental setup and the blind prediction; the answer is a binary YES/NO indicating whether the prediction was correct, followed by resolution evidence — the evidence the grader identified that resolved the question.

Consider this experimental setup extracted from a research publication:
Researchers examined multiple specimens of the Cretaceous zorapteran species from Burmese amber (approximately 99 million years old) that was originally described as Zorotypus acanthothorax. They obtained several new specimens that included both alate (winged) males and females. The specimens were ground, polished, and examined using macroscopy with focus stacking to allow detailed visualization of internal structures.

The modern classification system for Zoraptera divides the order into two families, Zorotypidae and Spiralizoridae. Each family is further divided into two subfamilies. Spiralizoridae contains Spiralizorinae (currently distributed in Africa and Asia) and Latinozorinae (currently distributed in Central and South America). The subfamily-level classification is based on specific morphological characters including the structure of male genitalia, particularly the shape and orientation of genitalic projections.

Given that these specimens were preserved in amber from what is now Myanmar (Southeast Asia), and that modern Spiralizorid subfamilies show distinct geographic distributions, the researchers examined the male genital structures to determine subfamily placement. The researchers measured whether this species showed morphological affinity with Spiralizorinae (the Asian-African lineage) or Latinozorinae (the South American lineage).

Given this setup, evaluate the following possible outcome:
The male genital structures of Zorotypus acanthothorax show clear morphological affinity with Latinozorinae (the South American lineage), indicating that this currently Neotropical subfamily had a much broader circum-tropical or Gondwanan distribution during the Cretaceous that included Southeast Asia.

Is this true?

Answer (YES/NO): YES